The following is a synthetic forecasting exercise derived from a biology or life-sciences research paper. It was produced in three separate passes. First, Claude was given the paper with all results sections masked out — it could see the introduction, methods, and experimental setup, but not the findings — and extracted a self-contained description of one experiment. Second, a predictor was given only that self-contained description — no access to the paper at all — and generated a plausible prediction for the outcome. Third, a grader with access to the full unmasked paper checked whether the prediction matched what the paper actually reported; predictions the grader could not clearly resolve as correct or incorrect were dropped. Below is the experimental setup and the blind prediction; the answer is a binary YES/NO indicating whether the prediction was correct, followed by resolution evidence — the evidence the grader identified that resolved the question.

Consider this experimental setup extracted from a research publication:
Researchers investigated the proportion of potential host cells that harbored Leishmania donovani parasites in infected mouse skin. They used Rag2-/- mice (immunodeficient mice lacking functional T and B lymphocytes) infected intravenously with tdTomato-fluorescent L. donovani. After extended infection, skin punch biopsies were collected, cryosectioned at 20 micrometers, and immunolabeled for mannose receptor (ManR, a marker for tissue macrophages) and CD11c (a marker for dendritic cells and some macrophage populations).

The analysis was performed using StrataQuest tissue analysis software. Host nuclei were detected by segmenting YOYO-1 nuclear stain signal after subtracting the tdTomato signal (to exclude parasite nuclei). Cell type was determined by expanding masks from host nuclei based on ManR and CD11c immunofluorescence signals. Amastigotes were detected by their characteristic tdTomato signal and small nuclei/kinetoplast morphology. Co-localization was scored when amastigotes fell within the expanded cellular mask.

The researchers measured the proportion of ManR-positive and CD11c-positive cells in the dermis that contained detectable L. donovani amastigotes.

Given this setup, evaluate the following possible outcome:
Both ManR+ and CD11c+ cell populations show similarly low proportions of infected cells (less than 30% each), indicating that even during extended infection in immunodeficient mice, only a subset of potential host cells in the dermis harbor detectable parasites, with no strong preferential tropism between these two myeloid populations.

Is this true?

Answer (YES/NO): NO